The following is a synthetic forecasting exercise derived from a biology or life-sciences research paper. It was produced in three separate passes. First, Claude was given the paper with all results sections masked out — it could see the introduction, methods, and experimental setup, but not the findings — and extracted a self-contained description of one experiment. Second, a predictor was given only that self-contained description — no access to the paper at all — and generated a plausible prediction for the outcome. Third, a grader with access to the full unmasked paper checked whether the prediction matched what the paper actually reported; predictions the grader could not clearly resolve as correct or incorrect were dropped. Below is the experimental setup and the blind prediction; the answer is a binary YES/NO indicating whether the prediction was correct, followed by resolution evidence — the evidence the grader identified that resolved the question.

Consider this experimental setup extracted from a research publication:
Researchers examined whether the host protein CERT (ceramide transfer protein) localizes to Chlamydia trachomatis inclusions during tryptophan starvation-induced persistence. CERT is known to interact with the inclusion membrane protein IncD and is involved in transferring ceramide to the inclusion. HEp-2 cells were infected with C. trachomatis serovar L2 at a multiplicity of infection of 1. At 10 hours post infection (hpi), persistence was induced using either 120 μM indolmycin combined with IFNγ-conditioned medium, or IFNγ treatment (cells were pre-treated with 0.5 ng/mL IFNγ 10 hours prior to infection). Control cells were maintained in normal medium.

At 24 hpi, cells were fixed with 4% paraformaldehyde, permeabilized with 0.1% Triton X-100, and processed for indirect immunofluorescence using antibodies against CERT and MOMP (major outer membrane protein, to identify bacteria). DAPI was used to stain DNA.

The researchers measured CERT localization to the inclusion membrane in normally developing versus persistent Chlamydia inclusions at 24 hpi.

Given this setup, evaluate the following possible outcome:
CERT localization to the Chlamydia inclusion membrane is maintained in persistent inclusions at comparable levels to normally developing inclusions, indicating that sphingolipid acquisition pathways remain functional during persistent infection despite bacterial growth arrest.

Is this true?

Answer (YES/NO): NO